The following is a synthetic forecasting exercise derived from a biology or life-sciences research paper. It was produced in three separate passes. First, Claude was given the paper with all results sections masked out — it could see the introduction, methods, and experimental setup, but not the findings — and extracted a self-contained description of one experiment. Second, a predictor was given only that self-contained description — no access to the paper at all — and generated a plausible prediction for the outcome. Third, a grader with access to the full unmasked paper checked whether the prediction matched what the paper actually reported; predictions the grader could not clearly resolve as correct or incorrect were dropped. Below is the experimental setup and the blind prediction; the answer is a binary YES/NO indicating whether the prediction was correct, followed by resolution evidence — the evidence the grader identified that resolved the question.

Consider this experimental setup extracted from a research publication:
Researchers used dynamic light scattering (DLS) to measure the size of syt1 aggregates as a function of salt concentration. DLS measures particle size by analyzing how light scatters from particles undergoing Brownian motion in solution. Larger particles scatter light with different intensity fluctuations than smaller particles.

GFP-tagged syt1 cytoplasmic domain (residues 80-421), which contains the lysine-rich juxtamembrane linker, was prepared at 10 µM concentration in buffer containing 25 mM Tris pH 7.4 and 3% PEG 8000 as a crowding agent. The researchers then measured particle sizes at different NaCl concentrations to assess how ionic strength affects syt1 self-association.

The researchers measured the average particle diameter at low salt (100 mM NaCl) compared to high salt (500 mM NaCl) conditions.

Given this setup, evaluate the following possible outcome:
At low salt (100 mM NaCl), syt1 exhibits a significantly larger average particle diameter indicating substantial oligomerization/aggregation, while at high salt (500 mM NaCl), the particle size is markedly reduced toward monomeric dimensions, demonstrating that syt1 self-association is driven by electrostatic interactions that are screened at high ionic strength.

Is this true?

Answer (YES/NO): YES